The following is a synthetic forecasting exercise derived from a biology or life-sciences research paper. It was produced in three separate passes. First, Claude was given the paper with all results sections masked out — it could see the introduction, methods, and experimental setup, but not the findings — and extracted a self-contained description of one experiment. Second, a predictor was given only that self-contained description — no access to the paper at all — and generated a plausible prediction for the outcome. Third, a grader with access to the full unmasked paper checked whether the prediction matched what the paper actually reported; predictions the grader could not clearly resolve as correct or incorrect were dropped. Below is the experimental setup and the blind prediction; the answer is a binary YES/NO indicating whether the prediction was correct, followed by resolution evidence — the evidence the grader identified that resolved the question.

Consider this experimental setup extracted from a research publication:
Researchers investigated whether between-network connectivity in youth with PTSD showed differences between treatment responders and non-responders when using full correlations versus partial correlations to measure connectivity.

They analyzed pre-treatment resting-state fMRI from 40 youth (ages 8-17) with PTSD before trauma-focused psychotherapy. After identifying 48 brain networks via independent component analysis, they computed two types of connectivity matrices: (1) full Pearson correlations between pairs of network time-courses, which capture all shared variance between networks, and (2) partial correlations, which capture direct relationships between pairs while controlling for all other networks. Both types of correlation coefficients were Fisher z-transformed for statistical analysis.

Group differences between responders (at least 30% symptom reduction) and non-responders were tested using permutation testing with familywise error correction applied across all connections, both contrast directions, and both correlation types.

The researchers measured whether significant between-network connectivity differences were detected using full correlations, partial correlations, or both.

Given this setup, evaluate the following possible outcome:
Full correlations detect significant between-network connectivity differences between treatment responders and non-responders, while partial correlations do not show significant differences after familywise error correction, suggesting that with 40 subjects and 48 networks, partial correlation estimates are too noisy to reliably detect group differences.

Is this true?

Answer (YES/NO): YES